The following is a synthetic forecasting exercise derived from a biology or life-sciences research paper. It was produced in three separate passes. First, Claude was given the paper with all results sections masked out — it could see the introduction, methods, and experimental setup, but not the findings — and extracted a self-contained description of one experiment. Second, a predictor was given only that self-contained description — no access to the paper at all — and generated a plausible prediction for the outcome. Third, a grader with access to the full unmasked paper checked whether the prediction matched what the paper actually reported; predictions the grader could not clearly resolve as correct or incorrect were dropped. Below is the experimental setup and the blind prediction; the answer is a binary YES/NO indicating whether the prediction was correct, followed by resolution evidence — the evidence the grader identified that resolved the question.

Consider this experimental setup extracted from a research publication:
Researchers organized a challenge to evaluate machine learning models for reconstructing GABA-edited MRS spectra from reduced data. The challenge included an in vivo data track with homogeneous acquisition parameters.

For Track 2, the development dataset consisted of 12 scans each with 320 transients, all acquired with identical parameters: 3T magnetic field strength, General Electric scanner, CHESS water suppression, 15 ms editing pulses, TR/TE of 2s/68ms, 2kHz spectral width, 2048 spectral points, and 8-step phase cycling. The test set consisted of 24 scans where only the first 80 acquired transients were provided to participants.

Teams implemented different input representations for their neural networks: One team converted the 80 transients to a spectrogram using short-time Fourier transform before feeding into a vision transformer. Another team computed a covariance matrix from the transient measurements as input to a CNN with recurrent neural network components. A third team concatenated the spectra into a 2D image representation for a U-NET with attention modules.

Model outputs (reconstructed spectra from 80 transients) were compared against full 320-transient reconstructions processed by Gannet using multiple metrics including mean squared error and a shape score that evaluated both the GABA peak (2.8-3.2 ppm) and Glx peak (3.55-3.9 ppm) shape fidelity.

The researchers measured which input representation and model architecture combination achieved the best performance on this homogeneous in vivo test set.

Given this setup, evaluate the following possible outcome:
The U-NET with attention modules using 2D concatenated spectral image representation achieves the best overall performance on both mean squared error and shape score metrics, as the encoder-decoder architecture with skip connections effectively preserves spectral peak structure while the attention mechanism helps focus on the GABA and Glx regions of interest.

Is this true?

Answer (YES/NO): NO